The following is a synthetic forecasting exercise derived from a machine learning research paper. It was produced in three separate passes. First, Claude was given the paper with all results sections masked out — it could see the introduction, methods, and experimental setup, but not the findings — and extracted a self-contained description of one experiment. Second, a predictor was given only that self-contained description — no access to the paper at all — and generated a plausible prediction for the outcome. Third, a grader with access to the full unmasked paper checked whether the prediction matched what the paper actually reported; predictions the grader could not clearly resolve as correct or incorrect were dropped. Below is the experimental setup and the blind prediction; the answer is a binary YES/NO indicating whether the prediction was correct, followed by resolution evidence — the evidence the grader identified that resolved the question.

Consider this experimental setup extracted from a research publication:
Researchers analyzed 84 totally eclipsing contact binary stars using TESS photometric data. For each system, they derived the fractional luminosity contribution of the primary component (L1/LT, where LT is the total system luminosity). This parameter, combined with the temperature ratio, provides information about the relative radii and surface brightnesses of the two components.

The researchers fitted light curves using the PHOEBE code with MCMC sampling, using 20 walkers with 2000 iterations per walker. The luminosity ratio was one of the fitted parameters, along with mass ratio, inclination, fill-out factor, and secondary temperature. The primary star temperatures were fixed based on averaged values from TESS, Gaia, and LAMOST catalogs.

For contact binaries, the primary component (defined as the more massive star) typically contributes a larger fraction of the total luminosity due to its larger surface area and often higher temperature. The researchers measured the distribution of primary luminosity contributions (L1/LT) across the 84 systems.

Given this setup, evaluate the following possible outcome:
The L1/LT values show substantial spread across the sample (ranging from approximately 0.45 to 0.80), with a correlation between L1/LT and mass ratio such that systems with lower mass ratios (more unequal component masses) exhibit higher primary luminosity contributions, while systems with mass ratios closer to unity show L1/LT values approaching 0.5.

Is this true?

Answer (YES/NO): NO